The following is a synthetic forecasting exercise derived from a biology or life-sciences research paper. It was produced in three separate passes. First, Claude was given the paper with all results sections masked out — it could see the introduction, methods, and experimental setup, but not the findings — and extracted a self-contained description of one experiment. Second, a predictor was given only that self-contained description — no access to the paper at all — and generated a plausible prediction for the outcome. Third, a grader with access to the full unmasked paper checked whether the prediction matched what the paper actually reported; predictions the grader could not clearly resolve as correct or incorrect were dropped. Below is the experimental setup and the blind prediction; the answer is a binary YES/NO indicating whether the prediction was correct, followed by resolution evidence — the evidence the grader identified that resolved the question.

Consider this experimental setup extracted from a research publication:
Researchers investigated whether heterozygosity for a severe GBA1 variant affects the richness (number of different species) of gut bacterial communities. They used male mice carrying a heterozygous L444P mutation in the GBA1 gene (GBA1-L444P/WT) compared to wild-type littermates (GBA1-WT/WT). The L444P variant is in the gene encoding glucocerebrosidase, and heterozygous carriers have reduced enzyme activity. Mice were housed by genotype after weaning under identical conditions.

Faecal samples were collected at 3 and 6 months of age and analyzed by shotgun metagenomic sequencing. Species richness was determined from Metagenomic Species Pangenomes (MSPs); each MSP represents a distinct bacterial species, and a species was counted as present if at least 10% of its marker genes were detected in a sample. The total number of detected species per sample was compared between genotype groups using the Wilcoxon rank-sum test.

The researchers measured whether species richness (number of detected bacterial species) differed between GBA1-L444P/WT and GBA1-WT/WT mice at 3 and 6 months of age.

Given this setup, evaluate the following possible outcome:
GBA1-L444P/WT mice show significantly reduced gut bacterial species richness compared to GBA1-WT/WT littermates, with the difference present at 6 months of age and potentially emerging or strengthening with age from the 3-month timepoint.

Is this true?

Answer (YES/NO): NO